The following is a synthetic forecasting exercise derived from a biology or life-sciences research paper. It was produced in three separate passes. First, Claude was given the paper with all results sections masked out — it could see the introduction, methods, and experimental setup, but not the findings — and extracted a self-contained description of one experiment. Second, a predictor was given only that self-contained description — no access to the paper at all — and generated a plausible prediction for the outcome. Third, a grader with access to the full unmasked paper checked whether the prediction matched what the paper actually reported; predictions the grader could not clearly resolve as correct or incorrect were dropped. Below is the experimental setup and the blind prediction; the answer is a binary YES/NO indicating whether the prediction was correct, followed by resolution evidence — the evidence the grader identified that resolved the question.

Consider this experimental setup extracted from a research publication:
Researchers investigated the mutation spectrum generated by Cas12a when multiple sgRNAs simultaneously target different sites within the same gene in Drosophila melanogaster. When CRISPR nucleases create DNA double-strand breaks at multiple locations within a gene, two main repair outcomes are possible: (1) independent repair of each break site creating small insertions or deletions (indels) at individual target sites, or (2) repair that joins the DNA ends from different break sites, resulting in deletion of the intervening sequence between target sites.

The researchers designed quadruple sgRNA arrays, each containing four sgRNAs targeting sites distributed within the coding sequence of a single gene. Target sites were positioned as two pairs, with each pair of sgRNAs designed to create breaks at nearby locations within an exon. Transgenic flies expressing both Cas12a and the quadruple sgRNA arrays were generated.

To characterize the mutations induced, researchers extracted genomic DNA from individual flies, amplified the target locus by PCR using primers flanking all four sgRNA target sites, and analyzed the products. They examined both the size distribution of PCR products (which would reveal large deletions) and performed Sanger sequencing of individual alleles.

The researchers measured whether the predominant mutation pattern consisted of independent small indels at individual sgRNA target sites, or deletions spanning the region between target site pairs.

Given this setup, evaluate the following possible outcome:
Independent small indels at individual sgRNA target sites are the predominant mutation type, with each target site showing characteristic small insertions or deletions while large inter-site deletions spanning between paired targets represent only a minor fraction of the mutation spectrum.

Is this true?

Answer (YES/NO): NO